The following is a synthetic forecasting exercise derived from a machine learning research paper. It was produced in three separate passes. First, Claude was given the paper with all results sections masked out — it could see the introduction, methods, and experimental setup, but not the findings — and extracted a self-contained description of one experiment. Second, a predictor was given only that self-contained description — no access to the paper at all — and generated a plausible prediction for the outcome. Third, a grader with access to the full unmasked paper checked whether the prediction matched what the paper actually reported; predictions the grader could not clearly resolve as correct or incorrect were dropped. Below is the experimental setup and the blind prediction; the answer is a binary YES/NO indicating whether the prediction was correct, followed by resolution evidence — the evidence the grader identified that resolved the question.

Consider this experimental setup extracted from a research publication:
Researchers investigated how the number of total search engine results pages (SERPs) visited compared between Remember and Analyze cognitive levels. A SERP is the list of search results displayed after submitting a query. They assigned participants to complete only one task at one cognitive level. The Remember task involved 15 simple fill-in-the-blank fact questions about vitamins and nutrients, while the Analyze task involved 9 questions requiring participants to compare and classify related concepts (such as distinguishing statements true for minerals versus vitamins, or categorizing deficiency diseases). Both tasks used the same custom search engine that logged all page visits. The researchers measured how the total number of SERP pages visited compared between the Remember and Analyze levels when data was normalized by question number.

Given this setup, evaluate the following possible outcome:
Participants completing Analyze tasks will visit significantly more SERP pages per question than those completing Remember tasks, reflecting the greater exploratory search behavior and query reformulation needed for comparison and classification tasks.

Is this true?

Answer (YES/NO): YES